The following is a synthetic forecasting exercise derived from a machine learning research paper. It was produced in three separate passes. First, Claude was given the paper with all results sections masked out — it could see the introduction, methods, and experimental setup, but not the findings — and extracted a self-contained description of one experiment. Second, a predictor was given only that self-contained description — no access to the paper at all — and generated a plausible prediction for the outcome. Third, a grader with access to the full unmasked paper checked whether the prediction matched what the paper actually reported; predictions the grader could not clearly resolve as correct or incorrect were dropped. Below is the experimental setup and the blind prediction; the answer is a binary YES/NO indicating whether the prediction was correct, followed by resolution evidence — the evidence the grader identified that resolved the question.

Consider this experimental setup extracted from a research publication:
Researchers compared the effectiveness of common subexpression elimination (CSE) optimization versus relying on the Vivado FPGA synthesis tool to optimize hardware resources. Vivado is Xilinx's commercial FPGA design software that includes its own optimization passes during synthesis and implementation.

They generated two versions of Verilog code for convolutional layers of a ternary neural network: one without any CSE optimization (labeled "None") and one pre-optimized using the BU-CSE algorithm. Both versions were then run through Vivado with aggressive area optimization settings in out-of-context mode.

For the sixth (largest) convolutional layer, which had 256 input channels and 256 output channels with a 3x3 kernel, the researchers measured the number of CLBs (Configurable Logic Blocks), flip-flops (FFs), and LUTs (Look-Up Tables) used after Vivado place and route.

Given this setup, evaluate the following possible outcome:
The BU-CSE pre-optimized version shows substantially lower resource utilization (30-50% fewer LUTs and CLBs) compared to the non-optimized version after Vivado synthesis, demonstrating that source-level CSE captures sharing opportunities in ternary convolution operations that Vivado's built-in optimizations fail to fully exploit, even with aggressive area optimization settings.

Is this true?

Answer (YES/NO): NO